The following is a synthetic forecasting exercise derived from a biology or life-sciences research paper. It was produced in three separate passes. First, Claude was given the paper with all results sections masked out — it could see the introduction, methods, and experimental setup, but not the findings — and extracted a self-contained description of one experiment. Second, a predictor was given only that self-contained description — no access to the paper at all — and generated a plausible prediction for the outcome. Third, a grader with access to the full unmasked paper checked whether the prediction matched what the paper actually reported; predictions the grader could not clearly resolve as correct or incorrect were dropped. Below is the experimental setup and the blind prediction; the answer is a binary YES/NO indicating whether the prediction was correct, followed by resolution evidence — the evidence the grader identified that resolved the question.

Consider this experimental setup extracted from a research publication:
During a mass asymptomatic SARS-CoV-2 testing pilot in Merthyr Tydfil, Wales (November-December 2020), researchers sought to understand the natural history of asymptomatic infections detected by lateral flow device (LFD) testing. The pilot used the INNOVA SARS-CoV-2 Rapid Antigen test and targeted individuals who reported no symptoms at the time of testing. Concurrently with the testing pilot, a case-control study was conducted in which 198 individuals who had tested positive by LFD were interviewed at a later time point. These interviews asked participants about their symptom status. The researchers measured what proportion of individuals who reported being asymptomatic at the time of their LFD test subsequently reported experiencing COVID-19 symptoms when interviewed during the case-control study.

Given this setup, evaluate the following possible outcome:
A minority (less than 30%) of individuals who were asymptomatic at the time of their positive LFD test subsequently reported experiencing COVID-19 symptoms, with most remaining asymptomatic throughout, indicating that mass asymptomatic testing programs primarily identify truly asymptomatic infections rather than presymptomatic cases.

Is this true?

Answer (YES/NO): NO